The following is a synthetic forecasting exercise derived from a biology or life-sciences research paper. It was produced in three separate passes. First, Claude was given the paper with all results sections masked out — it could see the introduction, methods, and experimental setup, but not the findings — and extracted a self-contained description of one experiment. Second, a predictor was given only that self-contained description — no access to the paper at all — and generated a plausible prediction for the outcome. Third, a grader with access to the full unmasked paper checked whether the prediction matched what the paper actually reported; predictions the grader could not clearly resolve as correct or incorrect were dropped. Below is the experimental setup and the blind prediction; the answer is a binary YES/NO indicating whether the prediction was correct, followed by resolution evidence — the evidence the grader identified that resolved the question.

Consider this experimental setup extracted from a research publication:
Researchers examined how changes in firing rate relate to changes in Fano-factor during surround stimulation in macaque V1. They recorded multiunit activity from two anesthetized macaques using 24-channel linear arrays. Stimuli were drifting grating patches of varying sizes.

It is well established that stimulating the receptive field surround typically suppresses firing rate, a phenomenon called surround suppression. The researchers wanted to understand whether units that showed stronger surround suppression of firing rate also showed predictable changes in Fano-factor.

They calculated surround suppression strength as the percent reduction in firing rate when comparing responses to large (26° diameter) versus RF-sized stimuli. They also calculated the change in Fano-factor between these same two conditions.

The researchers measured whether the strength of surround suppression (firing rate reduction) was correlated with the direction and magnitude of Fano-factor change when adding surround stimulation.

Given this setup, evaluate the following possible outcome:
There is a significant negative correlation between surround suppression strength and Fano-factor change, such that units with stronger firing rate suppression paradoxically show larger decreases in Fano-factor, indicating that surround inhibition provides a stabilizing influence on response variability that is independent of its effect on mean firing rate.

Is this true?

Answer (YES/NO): NO